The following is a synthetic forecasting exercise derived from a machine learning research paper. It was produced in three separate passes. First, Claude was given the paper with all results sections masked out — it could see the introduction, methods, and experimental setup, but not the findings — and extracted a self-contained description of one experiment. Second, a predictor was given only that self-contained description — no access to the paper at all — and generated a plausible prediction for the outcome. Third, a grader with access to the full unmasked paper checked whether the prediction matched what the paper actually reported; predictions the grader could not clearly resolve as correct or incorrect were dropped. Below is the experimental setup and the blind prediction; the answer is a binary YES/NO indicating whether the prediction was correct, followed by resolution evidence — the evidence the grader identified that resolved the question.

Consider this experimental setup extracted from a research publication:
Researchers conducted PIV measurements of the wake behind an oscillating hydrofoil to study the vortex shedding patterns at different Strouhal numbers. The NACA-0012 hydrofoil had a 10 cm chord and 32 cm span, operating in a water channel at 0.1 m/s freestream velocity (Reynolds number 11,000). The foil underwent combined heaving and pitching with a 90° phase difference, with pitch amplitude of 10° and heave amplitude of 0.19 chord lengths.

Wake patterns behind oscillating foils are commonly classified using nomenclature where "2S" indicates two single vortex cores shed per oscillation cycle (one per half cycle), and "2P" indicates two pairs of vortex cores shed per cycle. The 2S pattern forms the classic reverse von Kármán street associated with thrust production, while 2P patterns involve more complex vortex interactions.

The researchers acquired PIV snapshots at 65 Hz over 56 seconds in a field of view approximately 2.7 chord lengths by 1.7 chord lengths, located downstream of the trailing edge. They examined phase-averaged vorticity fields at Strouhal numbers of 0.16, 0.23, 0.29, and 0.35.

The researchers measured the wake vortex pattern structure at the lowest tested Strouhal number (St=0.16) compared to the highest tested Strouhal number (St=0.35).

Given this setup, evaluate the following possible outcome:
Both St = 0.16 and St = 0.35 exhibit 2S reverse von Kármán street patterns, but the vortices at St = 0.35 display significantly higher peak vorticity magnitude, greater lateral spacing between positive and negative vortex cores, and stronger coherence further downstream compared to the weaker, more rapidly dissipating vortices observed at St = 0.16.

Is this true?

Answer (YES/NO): NO